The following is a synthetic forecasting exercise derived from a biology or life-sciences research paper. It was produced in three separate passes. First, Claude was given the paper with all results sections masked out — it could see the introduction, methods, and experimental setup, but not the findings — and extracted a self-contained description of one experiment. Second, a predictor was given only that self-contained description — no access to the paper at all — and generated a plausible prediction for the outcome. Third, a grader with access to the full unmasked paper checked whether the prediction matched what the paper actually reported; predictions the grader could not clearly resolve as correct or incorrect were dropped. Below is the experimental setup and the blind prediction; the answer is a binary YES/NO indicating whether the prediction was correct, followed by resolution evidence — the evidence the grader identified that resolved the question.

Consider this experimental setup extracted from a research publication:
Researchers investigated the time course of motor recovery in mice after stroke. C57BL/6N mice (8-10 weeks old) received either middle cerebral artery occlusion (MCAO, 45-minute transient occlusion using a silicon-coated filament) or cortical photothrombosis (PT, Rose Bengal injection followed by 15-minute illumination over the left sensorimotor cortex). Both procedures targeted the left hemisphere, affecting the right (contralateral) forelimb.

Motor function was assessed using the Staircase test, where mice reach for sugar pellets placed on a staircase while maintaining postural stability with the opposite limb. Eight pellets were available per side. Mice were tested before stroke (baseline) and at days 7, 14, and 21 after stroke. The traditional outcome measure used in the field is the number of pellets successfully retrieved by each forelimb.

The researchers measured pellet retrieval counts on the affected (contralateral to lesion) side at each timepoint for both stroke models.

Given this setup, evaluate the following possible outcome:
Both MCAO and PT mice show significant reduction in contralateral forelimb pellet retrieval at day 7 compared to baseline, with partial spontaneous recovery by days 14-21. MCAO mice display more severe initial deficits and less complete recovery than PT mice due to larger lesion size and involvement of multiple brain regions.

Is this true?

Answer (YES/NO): NO